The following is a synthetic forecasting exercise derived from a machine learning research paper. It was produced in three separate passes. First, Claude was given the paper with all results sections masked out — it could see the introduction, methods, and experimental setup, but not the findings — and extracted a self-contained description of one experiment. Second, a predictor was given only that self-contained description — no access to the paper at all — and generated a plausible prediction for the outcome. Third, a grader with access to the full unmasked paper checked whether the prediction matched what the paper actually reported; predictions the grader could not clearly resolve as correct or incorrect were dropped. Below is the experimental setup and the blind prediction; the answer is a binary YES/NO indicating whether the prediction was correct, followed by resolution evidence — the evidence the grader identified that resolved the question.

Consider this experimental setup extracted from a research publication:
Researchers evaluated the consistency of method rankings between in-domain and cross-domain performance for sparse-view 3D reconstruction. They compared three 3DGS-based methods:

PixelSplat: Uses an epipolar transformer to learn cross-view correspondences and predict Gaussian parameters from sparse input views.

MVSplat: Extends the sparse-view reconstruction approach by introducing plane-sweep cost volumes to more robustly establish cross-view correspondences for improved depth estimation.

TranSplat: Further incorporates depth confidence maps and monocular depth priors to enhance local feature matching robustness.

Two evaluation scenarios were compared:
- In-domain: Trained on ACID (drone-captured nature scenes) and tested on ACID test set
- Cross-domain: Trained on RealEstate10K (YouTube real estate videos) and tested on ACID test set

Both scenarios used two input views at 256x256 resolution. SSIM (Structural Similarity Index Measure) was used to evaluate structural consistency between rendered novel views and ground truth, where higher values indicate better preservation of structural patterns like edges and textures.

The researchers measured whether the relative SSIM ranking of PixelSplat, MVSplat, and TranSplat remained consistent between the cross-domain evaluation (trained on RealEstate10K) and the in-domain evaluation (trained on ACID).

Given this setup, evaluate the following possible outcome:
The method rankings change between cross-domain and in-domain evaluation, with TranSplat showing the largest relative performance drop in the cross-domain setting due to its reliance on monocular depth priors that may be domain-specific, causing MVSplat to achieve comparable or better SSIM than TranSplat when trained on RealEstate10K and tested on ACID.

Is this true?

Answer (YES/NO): NO